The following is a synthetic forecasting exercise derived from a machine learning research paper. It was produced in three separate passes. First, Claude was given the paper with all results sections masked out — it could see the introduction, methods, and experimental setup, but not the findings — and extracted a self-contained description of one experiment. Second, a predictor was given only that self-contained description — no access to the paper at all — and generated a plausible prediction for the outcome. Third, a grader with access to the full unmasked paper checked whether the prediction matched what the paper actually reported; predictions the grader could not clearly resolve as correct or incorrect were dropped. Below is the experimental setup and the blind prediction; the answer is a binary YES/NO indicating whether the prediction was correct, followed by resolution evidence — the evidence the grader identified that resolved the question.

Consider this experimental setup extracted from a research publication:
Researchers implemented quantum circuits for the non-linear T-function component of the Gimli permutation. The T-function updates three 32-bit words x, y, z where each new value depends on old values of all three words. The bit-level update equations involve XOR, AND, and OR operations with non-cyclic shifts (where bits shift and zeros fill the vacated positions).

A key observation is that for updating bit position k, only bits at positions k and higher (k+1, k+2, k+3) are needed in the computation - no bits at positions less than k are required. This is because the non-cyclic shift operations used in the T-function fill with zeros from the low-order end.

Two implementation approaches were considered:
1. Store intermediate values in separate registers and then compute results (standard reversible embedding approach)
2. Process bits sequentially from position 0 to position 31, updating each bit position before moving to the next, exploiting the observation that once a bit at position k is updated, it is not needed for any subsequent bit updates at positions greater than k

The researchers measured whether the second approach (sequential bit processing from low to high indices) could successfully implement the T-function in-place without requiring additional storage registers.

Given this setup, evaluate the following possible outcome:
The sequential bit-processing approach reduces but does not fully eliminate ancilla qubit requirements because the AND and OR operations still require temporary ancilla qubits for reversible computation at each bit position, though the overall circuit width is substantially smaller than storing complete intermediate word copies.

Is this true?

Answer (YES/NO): NO